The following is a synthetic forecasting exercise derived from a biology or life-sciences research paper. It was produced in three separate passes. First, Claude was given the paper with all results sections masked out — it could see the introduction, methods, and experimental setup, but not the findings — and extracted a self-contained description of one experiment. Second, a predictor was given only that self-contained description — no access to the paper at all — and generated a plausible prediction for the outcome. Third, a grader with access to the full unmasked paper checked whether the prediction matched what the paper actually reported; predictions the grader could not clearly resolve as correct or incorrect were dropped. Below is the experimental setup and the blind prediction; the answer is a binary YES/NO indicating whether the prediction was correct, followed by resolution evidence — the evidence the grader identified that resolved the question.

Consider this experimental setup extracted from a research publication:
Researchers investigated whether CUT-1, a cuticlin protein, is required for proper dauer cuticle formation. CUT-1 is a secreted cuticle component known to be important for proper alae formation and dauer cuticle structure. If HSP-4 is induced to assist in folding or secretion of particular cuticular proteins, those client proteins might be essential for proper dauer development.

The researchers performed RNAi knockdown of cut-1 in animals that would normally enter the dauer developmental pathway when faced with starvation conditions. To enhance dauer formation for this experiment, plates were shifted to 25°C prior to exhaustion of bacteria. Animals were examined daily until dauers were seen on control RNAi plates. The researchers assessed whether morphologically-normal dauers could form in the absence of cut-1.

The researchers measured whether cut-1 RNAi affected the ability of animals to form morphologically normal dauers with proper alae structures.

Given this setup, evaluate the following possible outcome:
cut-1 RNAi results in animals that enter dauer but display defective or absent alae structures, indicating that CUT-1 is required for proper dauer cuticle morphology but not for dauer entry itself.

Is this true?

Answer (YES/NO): NO